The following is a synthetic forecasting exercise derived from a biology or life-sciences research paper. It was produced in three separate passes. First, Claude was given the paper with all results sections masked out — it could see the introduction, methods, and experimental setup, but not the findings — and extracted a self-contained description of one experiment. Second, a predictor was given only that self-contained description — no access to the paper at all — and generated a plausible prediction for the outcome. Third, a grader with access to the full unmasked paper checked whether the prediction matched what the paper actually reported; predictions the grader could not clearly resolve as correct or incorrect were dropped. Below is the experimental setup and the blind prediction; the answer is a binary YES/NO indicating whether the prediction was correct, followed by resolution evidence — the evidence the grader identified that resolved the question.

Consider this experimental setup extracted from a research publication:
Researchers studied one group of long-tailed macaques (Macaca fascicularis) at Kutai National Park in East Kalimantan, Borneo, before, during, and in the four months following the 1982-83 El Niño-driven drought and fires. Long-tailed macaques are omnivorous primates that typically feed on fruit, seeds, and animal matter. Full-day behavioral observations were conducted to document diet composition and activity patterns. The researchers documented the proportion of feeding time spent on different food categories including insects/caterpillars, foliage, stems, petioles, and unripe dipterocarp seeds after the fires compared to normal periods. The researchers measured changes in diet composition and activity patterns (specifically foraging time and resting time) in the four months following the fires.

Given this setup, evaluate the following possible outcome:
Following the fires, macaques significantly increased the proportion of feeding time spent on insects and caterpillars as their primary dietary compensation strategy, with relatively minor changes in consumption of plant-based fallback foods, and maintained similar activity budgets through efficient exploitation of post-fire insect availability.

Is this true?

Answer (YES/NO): NO